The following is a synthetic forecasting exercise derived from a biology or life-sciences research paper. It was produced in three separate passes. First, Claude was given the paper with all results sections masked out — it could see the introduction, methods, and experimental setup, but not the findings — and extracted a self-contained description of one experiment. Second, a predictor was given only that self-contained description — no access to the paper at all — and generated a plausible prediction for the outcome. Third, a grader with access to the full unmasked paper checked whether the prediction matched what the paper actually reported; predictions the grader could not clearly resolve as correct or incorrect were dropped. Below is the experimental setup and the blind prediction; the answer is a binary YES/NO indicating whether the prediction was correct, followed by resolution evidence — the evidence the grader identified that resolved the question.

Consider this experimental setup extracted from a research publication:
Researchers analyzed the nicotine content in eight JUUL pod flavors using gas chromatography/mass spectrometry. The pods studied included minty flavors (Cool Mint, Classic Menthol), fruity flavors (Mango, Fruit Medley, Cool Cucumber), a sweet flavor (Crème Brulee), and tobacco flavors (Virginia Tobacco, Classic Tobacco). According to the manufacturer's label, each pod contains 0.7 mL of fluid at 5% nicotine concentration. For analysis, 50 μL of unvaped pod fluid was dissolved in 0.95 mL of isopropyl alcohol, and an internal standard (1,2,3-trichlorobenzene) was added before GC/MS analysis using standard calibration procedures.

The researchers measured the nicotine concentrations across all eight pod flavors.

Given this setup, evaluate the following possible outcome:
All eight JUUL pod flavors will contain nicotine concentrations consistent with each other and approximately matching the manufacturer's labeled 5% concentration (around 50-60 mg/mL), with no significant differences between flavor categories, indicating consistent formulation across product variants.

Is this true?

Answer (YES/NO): NO